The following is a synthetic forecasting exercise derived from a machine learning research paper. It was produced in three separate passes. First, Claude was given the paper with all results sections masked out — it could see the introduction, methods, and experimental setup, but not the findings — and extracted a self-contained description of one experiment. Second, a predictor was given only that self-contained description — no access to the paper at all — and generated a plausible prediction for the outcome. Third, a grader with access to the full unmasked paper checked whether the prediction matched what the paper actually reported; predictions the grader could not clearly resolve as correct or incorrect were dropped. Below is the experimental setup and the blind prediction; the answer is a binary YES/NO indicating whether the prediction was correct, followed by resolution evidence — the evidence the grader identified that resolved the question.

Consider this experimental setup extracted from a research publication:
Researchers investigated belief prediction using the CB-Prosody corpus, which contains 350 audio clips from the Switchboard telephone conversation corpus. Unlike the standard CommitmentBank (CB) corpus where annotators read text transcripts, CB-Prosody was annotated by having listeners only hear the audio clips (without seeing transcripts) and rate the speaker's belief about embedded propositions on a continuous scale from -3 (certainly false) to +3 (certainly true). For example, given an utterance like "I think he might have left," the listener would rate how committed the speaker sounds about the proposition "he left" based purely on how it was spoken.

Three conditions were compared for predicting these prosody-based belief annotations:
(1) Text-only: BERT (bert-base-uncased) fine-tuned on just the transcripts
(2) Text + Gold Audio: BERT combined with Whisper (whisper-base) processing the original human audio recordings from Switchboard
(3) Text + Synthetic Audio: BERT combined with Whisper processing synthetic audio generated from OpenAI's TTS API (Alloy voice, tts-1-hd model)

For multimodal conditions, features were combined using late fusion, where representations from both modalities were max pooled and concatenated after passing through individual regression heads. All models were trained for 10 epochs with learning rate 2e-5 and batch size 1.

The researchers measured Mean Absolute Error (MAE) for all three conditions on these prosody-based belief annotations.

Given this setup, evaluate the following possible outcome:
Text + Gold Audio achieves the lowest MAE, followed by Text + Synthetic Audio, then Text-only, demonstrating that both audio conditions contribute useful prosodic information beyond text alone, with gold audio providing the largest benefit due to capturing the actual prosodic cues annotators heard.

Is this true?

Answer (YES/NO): YES